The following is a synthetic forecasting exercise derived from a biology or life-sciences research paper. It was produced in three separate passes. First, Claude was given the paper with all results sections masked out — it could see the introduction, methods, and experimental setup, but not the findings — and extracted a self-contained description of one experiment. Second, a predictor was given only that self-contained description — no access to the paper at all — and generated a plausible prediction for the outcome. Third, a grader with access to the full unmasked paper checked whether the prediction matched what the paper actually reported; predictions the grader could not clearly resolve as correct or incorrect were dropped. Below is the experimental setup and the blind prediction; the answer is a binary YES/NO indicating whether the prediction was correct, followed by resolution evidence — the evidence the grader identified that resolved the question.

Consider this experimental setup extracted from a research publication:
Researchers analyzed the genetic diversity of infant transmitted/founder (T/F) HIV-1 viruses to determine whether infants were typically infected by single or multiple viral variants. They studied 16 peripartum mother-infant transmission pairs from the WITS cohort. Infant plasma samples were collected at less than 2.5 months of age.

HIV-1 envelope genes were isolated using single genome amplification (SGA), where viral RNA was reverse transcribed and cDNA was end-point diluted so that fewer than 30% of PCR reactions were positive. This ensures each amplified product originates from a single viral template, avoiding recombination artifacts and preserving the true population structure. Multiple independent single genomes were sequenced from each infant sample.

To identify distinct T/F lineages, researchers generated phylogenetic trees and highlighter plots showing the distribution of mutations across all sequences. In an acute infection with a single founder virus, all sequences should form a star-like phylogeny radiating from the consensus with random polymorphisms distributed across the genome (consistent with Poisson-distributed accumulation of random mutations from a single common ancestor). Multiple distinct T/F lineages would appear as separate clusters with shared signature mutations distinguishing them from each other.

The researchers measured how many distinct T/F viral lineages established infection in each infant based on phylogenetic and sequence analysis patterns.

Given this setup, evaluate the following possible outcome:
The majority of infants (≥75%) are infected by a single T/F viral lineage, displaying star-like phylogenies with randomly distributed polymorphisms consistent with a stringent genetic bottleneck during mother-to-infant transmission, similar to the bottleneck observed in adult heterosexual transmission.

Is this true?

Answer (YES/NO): NO